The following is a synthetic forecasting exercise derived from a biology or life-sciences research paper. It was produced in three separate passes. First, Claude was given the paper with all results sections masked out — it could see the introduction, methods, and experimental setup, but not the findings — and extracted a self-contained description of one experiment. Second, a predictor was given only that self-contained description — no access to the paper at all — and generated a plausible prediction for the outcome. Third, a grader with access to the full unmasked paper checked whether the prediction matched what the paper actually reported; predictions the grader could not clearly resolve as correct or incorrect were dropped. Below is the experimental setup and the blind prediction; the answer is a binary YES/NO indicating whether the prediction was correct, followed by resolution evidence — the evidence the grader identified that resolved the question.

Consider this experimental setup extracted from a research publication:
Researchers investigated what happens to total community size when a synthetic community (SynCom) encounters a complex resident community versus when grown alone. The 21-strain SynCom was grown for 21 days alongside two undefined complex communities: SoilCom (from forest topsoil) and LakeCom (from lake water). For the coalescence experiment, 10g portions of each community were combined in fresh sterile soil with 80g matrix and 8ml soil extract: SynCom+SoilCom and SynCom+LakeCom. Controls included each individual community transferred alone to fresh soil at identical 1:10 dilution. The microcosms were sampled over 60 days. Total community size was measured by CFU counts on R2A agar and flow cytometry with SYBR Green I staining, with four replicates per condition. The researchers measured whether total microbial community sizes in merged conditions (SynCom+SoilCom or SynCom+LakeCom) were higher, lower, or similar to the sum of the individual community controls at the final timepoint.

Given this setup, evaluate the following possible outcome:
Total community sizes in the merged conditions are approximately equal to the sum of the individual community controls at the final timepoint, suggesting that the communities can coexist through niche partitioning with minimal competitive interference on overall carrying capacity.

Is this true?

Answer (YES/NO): NO